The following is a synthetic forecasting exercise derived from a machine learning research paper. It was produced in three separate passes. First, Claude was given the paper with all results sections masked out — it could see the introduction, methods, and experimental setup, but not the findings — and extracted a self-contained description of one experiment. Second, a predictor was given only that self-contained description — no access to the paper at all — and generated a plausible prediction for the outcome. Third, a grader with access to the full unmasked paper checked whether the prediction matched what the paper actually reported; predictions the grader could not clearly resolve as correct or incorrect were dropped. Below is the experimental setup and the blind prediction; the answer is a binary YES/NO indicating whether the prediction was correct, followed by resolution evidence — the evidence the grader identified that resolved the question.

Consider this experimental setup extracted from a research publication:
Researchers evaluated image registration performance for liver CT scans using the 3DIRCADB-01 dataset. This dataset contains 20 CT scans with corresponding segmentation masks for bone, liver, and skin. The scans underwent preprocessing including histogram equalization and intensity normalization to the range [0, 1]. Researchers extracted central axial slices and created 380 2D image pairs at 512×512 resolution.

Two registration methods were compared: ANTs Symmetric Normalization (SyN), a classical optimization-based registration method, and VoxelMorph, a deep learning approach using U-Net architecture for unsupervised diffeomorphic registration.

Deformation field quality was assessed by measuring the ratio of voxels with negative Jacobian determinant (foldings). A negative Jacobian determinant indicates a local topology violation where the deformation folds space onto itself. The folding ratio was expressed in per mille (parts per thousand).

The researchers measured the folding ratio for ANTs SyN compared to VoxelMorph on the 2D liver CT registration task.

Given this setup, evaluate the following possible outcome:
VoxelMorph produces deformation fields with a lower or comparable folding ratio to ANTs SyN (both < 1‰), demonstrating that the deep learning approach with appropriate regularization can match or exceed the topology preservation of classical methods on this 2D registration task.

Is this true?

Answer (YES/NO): NO